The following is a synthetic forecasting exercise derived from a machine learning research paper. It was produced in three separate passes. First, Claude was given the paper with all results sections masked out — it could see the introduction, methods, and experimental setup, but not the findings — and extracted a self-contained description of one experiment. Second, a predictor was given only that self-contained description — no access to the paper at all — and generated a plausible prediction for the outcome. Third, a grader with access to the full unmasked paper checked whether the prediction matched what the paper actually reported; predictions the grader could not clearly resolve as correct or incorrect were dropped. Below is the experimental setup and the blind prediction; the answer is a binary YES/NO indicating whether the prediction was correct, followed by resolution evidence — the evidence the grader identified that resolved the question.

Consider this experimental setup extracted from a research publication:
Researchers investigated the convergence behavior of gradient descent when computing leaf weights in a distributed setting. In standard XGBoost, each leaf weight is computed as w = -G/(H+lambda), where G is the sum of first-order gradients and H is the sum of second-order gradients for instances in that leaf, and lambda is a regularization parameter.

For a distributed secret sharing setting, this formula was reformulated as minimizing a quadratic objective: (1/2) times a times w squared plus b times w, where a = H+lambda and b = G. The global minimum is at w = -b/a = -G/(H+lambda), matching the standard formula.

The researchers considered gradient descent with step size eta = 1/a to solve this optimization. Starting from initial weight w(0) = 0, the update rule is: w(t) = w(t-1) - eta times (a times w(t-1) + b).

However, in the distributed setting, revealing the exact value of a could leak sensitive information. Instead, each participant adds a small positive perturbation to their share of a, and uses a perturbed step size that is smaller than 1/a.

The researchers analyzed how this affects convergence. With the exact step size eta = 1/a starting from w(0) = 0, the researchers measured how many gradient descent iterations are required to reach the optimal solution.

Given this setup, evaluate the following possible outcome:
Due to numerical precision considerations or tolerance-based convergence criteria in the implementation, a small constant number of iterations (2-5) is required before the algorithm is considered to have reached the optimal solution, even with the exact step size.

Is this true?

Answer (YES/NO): NO